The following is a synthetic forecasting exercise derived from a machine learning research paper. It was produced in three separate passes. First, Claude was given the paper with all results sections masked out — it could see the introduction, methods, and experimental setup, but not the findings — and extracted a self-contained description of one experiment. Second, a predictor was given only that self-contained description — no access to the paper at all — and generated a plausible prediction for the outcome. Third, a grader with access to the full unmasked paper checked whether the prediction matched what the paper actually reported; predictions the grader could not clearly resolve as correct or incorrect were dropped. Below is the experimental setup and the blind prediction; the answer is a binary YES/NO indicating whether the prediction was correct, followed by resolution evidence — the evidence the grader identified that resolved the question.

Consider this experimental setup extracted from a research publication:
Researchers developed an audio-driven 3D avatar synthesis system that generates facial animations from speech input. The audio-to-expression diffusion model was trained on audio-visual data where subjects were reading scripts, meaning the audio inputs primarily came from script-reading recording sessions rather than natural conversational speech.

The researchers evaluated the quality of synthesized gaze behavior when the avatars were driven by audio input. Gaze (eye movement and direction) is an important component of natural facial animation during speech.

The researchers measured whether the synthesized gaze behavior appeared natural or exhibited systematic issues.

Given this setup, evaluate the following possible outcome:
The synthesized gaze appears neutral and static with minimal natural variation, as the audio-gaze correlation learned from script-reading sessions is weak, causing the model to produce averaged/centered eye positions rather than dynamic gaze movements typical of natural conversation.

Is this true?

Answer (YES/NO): NO